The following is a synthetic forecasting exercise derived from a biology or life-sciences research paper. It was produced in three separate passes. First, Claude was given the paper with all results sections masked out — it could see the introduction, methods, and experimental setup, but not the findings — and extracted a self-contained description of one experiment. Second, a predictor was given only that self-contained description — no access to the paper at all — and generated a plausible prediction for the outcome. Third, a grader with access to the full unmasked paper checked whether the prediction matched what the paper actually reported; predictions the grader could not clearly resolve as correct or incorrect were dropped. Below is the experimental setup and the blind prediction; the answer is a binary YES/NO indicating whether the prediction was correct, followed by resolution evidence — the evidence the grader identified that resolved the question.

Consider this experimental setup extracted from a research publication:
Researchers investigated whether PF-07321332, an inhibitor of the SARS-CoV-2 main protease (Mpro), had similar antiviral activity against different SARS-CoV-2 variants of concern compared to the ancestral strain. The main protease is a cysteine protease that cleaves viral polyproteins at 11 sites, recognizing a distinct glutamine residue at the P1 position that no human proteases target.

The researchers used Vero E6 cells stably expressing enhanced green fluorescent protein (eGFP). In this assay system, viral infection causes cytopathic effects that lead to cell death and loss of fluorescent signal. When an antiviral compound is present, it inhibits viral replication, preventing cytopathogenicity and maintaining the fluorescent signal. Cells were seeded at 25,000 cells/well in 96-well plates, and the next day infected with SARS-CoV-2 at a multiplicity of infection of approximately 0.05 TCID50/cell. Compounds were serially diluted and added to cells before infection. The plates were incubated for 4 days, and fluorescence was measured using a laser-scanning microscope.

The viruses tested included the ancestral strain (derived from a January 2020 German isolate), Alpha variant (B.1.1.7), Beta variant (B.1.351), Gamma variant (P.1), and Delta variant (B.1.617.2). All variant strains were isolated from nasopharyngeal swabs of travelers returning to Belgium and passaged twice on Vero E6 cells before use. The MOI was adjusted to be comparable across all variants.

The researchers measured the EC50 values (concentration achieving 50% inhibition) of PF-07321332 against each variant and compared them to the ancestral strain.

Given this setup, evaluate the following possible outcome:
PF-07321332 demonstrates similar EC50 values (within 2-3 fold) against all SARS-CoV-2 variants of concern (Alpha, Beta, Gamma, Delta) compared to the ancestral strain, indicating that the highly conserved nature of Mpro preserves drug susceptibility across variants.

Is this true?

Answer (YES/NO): YES